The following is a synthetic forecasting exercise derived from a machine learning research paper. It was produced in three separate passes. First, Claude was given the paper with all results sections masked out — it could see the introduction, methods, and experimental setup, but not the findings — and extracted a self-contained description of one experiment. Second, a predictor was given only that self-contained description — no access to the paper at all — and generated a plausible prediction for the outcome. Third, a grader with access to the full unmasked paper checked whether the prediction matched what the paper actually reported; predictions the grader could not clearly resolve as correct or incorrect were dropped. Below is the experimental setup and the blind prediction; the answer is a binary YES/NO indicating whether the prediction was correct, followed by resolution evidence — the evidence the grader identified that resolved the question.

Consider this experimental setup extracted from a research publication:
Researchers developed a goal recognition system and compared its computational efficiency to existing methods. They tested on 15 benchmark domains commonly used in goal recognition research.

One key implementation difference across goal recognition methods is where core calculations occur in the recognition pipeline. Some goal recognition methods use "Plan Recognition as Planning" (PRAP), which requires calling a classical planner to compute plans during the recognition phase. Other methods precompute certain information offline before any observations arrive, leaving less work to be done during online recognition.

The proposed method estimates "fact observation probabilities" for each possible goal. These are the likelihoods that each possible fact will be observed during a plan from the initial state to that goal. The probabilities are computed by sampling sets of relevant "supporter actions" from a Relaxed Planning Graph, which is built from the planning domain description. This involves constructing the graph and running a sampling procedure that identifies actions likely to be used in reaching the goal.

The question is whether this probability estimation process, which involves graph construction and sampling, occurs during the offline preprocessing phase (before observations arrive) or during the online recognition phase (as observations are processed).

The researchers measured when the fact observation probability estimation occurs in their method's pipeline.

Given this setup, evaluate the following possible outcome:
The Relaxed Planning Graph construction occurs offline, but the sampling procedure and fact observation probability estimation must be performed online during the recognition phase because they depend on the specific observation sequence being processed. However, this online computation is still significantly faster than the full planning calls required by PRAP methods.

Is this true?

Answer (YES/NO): NO